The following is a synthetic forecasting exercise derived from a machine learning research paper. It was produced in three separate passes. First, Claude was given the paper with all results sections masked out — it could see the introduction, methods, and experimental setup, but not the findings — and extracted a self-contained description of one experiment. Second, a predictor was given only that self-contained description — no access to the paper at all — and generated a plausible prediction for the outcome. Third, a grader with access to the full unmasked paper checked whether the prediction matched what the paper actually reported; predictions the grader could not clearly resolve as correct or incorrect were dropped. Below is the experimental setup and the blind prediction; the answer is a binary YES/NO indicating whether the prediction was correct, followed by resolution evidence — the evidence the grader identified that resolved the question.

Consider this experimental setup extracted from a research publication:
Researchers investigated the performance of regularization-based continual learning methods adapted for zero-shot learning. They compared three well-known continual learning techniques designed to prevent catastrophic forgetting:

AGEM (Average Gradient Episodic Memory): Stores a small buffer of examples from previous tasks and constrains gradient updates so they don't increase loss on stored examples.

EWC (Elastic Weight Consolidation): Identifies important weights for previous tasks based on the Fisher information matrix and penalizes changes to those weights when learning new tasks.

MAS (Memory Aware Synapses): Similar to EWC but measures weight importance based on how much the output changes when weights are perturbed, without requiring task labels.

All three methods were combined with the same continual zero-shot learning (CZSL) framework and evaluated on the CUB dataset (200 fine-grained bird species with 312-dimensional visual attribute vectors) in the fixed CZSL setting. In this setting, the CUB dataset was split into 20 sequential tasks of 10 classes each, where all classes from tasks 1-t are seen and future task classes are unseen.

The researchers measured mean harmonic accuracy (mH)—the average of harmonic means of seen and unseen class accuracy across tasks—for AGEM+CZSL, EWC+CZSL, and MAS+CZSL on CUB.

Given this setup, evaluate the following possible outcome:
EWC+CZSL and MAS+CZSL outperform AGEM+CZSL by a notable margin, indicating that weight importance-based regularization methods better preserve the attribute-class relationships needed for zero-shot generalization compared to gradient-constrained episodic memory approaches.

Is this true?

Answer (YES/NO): NO